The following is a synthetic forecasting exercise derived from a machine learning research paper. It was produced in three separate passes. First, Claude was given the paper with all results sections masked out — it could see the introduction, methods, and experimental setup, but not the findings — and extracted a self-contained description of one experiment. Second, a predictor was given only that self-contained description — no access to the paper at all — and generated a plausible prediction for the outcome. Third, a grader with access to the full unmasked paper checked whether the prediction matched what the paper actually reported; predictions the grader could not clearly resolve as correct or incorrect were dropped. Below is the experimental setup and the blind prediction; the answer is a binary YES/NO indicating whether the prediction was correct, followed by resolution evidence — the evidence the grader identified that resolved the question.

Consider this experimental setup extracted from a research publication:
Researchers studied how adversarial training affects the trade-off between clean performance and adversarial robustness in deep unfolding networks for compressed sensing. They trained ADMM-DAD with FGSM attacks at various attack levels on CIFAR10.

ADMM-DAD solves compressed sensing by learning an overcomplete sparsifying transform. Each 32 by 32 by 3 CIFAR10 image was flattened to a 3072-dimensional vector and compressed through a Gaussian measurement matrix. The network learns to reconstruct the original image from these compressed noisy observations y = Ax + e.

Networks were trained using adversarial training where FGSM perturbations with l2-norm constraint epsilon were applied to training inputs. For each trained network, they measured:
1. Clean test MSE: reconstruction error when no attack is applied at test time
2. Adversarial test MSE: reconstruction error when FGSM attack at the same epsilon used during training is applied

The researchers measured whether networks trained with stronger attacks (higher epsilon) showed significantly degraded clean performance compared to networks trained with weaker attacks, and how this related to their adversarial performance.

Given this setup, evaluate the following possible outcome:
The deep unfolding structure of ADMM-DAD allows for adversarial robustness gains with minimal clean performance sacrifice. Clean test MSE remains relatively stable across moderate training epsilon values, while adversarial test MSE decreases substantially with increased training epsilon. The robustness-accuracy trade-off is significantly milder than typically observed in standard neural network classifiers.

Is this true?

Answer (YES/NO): NO